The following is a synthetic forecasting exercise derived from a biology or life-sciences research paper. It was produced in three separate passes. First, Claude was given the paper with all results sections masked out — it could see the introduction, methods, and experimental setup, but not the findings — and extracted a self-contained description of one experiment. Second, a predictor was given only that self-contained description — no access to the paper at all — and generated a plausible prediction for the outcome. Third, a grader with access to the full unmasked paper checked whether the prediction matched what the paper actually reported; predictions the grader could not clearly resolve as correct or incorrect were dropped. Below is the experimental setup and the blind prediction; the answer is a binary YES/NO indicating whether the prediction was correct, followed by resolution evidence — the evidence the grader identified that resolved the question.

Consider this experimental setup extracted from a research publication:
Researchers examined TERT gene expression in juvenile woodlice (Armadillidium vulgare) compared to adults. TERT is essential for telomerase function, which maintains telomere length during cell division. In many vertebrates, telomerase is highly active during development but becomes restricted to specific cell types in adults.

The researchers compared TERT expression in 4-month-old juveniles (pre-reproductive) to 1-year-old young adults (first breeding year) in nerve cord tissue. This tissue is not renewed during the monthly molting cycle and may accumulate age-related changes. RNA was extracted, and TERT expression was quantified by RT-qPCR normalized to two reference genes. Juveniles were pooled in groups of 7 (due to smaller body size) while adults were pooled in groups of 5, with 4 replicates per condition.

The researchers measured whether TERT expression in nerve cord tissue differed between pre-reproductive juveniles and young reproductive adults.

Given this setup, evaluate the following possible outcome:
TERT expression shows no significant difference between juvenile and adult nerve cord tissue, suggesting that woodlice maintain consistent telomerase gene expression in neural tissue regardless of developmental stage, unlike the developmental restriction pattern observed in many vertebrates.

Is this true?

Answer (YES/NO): NO